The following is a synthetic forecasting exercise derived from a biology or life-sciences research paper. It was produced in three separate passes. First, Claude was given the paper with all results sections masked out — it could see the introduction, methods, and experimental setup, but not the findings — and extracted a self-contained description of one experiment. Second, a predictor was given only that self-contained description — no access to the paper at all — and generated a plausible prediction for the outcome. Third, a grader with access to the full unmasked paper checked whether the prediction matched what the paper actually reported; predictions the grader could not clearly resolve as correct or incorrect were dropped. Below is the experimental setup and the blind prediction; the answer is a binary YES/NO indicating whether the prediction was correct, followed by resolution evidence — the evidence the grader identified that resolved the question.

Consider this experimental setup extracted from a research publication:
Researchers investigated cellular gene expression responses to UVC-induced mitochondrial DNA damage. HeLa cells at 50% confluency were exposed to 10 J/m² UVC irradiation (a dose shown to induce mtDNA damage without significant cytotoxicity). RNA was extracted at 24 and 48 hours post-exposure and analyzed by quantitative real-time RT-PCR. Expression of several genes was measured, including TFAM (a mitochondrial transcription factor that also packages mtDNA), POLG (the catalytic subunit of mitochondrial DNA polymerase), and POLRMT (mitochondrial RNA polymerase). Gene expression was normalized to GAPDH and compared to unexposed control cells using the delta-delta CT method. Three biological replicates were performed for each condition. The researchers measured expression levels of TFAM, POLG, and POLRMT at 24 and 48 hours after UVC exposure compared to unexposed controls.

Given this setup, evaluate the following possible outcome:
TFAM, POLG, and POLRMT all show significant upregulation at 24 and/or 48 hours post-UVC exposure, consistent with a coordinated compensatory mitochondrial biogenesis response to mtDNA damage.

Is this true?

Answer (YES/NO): YES